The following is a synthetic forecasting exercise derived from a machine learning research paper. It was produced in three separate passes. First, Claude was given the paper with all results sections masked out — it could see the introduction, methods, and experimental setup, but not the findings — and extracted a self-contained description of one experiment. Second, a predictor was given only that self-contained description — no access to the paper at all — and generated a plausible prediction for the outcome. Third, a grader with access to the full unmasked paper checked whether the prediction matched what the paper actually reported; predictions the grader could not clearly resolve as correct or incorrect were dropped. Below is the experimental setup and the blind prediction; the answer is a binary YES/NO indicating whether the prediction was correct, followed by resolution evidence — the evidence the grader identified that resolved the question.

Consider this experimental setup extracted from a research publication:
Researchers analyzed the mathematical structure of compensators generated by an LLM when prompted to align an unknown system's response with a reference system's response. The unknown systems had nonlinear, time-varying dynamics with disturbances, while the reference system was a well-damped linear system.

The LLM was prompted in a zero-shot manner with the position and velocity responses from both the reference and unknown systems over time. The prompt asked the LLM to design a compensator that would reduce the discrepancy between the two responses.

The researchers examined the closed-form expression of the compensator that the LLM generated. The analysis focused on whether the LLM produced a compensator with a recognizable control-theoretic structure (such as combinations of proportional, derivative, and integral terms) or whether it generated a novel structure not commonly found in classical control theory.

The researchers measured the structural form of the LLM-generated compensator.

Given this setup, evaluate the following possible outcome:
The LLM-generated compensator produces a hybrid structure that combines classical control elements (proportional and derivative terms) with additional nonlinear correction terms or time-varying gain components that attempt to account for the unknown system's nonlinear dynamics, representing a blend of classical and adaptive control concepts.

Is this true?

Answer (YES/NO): NO